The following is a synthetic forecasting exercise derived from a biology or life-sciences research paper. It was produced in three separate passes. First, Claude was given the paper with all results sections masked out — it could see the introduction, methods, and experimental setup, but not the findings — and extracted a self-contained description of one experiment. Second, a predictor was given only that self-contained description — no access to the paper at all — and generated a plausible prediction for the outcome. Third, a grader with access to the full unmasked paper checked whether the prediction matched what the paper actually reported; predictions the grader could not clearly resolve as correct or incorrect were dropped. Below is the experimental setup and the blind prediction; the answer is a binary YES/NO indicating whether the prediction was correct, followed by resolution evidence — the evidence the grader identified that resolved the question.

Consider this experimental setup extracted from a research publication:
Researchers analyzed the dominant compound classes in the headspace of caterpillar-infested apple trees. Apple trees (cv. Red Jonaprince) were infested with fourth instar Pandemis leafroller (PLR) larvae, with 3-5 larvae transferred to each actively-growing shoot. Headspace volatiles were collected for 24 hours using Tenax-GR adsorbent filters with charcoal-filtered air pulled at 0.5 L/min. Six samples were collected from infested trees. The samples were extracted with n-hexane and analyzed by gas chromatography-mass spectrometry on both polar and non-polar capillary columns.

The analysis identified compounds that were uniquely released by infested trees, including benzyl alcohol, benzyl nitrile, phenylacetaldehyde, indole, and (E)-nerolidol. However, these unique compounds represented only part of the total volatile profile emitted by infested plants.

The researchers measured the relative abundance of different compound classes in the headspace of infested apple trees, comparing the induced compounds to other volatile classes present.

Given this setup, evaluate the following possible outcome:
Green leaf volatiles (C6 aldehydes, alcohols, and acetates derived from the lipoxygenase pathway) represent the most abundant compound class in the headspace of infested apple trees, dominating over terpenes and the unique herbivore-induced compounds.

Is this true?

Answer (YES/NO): NO